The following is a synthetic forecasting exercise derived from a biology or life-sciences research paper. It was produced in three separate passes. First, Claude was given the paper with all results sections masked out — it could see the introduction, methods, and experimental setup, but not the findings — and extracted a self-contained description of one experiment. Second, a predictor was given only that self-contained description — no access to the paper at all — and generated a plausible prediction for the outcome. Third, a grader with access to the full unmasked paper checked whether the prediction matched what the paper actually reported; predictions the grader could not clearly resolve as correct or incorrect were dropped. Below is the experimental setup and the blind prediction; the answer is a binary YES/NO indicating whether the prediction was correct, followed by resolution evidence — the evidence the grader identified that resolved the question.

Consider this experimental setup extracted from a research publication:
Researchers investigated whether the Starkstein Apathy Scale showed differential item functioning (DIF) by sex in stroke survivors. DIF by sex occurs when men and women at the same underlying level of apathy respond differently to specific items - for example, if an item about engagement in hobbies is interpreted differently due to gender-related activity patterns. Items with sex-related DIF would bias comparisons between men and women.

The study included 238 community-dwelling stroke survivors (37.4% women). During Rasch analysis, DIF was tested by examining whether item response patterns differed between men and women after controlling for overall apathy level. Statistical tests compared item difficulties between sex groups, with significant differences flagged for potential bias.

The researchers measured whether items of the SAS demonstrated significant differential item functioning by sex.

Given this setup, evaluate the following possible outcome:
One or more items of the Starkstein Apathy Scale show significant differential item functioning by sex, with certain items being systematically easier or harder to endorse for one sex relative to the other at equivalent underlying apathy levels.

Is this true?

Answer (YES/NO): NO